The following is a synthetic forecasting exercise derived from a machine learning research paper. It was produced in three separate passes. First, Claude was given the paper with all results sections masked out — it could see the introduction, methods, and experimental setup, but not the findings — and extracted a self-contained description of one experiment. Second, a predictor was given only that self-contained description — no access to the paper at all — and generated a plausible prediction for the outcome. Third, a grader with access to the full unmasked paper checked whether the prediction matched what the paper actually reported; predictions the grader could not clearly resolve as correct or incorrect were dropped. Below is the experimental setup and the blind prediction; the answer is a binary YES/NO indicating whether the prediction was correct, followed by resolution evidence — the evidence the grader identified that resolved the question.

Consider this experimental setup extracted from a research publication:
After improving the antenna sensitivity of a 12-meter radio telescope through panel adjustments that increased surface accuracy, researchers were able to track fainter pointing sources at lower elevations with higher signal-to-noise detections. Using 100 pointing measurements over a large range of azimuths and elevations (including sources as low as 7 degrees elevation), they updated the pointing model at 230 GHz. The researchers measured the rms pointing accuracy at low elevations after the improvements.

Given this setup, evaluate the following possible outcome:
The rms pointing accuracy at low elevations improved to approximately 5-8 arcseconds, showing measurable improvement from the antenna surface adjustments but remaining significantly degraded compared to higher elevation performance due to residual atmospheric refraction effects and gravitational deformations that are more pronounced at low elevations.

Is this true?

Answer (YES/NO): NO